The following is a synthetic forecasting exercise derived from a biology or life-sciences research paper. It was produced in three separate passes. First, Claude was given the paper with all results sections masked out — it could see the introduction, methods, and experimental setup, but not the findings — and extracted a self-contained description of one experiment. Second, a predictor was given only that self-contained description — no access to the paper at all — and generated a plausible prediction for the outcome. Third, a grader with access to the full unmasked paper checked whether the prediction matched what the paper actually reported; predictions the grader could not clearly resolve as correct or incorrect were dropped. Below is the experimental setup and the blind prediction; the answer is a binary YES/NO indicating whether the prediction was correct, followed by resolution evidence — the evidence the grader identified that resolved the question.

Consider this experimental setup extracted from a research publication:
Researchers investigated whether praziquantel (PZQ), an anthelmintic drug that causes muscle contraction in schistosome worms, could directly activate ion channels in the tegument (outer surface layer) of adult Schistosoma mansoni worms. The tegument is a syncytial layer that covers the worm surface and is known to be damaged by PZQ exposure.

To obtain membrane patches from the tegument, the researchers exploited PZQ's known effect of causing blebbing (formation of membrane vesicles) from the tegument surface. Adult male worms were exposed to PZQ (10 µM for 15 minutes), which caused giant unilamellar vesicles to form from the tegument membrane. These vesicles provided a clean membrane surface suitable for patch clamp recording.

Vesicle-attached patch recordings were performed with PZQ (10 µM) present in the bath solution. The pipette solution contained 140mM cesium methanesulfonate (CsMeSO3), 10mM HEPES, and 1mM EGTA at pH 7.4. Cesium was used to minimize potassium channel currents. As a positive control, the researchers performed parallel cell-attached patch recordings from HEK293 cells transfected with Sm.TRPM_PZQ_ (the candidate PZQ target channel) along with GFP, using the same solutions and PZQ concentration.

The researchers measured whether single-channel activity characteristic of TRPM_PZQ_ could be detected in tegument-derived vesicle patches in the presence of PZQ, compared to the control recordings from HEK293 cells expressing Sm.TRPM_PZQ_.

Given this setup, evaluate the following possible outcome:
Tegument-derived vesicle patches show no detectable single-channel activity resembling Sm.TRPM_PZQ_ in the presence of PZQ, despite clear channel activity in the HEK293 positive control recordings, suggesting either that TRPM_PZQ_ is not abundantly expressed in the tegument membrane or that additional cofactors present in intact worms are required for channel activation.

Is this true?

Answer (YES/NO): YES